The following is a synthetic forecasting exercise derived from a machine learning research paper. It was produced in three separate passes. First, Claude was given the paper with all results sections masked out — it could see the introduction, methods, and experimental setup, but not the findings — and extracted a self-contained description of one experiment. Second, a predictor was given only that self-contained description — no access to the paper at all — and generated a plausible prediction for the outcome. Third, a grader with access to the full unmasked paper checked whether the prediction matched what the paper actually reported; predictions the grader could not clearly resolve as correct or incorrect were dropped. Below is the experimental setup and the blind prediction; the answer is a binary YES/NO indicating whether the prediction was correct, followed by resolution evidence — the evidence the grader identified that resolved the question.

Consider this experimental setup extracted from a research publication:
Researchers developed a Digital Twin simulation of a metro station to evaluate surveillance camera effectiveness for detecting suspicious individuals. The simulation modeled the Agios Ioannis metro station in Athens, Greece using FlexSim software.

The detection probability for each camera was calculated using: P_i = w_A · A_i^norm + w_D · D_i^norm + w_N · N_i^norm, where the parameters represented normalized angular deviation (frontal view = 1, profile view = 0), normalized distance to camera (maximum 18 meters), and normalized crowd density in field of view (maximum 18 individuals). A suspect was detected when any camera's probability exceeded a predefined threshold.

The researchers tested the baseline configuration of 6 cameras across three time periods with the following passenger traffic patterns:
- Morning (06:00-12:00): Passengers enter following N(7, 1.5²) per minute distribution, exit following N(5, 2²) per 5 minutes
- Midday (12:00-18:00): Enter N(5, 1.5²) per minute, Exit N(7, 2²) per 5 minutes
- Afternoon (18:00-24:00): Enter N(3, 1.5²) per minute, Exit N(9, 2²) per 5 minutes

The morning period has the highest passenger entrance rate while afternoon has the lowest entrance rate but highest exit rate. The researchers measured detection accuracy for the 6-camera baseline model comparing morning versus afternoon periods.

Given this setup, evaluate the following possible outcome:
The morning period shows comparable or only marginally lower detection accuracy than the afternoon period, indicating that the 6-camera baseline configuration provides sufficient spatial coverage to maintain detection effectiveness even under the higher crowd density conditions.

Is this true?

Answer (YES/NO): YES